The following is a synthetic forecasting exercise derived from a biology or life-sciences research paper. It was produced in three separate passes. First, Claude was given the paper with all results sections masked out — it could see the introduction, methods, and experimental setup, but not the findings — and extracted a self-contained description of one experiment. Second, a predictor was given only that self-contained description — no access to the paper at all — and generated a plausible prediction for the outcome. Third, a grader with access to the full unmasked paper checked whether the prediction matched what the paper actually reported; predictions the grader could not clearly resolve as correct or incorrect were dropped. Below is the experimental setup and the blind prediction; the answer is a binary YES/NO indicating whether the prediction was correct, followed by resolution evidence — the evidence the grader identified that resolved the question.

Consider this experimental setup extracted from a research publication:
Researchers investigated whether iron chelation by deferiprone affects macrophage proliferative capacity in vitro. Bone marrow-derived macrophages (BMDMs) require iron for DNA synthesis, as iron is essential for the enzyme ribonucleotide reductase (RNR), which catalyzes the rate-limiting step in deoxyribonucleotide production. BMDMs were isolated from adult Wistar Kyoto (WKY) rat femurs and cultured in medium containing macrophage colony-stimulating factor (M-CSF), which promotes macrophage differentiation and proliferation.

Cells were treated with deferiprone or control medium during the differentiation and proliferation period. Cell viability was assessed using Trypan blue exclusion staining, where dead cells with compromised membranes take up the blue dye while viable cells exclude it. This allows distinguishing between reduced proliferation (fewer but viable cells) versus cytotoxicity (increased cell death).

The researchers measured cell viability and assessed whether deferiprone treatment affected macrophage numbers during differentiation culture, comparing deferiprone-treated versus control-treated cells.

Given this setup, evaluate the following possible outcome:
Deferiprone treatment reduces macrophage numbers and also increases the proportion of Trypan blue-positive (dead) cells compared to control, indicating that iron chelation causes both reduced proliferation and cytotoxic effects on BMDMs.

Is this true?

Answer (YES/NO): NO